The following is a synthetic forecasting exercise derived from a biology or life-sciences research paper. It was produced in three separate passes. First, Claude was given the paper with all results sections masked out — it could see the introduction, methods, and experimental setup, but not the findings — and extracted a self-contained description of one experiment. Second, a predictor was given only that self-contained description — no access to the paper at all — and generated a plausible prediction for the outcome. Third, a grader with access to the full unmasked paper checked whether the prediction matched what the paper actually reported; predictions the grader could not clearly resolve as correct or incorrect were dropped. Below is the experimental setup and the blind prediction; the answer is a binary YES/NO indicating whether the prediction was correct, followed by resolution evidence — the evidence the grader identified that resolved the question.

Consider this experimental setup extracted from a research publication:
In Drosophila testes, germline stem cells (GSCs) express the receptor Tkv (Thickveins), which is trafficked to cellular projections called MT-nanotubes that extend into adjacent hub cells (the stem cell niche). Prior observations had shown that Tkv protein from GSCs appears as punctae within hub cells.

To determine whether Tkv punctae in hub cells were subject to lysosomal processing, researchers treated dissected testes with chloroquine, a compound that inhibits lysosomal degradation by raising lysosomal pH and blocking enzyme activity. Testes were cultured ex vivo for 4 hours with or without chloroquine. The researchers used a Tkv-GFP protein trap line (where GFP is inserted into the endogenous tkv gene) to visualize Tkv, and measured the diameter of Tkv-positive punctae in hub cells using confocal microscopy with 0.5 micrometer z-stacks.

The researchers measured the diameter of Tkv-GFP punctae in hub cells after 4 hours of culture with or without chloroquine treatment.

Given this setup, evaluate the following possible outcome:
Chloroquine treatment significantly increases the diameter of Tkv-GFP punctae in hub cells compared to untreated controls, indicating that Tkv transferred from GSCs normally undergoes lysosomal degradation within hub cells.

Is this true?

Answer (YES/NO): YES